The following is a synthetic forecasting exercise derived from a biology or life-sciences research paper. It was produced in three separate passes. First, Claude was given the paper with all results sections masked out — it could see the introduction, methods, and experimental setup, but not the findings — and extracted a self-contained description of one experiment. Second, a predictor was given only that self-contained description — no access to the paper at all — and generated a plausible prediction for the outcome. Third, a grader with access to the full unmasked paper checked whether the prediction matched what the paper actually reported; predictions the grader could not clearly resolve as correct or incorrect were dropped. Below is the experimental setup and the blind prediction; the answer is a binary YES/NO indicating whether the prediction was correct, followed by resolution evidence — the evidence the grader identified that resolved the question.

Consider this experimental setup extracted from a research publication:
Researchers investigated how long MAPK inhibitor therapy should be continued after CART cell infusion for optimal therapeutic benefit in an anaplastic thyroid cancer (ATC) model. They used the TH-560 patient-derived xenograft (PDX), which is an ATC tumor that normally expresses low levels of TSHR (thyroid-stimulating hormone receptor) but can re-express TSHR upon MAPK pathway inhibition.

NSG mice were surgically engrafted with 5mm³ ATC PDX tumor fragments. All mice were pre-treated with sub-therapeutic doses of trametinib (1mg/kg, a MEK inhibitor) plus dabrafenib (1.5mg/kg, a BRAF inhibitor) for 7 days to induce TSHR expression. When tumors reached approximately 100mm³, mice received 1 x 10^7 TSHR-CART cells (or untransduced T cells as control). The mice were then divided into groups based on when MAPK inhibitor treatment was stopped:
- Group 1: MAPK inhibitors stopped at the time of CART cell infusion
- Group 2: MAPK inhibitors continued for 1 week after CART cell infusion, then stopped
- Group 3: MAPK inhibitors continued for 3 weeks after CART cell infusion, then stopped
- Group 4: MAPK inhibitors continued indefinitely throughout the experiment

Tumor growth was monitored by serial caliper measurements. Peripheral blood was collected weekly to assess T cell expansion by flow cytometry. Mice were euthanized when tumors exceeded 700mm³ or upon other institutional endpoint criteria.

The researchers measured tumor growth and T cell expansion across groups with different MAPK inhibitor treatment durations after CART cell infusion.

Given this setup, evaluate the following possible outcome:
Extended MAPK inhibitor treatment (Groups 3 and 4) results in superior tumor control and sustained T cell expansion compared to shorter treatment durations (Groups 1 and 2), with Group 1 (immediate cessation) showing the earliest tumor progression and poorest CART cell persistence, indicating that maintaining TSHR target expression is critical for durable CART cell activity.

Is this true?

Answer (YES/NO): NO